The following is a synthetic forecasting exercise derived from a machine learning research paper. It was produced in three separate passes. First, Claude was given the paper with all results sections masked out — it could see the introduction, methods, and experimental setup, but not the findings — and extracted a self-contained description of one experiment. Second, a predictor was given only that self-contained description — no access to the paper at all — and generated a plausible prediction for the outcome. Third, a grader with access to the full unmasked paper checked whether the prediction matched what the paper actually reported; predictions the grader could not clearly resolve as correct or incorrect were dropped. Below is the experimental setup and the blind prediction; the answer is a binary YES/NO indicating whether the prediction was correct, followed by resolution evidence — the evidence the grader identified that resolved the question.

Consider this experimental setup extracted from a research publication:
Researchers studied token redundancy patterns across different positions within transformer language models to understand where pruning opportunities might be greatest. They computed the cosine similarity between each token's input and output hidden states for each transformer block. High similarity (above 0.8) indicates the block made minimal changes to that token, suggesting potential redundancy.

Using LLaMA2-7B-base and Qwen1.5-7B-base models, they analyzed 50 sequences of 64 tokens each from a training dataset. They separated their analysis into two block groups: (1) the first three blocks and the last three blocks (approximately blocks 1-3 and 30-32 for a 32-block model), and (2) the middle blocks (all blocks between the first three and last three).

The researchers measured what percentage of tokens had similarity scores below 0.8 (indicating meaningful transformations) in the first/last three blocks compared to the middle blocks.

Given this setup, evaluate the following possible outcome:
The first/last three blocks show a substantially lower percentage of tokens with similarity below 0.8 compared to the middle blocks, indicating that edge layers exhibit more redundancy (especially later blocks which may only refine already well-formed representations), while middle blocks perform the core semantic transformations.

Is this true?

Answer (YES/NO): NO